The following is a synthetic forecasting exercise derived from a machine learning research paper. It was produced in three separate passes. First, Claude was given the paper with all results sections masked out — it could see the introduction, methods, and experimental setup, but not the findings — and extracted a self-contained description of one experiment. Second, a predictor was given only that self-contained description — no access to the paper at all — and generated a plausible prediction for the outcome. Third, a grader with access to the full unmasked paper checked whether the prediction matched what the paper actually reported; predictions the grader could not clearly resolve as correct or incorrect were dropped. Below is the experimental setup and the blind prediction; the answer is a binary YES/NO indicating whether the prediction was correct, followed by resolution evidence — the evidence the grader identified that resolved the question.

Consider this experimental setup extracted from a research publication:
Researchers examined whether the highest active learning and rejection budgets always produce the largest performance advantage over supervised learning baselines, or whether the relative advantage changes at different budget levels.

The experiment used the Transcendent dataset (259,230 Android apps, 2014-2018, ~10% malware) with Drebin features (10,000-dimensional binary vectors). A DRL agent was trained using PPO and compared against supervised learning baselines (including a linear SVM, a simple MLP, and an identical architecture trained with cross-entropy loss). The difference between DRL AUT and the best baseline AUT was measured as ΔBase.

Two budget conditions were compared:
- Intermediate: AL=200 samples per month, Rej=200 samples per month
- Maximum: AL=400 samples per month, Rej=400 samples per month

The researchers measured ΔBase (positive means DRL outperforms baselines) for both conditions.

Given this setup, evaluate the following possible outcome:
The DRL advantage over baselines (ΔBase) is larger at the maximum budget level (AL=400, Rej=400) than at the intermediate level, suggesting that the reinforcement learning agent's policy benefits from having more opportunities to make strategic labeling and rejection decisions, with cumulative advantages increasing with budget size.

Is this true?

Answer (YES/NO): NO